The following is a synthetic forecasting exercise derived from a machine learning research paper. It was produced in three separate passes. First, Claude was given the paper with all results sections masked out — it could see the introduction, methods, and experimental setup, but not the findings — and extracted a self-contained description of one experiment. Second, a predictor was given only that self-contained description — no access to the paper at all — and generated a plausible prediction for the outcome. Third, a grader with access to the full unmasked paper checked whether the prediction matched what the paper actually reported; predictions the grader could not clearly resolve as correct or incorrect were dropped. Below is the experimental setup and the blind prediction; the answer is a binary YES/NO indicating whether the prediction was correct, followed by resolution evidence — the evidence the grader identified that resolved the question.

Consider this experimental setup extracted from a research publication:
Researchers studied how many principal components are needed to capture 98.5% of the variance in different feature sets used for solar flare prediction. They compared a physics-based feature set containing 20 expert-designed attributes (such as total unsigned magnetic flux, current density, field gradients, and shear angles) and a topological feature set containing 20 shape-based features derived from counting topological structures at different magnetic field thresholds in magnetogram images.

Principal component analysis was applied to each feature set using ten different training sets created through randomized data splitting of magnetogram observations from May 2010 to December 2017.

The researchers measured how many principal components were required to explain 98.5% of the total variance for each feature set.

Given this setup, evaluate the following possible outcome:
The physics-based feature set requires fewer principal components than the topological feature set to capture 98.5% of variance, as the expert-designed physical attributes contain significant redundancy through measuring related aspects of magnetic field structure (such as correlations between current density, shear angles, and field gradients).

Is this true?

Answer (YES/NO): NO